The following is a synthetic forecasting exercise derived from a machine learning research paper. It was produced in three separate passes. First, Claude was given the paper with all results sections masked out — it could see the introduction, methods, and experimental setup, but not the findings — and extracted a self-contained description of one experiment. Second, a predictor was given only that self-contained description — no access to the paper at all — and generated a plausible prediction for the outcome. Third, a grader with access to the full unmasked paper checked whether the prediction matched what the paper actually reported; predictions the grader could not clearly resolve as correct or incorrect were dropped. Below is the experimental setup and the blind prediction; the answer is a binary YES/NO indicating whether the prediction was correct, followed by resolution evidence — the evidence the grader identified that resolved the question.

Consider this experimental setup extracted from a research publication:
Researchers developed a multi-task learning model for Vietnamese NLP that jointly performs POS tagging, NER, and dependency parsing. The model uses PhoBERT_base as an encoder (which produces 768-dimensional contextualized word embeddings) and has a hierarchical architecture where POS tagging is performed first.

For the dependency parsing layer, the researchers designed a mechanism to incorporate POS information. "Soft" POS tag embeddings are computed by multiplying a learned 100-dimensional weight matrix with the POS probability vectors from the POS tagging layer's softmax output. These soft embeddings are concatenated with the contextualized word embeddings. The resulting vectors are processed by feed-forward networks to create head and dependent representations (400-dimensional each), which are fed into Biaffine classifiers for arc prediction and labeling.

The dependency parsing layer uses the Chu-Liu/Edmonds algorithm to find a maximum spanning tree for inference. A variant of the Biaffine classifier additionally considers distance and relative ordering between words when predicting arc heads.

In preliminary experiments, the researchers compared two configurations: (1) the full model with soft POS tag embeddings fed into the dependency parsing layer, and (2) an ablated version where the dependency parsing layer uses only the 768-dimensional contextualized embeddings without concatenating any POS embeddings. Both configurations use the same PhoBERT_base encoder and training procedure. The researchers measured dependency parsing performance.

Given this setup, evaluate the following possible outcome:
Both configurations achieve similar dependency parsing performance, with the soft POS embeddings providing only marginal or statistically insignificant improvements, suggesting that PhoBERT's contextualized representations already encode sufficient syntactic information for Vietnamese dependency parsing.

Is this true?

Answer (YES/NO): NO